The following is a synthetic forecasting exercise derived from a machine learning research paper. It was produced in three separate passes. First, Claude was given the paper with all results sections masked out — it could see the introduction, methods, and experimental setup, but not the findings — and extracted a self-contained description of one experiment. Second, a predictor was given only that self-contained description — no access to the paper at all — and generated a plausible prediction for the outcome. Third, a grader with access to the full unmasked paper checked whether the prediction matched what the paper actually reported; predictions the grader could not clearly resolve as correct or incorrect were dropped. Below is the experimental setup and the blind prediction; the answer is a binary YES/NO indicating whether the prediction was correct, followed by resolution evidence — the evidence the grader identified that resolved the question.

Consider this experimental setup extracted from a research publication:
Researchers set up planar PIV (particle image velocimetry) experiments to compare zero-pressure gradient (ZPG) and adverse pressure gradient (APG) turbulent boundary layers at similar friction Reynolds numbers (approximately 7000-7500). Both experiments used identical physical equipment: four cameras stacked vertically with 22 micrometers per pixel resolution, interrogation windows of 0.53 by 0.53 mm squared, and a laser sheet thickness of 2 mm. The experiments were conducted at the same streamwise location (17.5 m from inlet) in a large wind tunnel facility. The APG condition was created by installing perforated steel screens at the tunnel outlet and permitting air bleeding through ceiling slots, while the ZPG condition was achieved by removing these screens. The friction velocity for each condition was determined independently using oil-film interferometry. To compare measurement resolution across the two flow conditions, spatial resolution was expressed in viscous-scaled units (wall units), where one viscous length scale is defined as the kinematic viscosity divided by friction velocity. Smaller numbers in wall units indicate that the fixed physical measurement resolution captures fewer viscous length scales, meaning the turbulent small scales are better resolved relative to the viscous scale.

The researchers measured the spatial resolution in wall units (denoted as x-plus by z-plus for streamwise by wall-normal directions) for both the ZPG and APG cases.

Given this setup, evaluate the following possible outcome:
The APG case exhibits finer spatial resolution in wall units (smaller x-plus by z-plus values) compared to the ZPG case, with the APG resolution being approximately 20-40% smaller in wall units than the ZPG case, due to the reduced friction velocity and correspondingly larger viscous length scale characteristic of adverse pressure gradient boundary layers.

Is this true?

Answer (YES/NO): YES